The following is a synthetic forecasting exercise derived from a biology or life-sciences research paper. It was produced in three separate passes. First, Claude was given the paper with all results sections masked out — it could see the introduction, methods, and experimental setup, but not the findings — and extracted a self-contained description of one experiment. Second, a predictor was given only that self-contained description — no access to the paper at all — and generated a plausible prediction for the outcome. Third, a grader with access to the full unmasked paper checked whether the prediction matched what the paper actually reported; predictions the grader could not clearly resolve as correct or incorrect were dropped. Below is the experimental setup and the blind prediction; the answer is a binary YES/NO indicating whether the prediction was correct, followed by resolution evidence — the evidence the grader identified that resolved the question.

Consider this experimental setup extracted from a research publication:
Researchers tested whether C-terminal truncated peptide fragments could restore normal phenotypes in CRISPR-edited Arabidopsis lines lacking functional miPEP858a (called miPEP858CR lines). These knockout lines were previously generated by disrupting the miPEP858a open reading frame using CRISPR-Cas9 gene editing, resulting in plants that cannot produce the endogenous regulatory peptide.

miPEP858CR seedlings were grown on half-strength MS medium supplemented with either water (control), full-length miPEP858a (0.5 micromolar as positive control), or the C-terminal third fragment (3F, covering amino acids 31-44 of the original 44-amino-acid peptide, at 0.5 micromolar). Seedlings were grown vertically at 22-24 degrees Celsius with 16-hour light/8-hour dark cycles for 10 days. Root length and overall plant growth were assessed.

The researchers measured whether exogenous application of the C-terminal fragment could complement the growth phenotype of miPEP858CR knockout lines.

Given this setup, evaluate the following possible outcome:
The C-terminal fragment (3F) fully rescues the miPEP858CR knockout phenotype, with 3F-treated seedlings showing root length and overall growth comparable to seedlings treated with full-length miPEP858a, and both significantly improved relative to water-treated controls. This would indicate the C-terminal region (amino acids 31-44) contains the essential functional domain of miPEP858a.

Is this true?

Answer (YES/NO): YES